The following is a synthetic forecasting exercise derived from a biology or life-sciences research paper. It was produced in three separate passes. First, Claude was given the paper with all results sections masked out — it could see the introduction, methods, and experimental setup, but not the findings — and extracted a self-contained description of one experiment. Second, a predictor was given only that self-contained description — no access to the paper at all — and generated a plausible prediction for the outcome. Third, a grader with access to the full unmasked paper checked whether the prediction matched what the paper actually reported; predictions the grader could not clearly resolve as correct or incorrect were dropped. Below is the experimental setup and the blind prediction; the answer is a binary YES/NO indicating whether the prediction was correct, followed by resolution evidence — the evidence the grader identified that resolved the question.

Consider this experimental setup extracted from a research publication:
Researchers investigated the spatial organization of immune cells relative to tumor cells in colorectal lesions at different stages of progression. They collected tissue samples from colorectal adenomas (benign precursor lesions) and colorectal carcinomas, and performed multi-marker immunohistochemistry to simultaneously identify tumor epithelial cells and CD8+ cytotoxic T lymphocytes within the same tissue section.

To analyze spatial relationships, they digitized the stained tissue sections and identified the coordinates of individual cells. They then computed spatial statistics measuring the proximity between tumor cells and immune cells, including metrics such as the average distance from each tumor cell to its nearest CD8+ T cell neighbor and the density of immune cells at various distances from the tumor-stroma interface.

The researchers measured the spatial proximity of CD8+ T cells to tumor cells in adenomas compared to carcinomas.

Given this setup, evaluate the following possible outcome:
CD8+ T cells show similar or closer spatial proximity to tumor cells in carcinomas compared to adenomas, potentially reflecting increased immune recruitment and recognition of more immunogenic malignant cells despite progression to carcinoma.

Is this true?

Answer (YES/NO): NO